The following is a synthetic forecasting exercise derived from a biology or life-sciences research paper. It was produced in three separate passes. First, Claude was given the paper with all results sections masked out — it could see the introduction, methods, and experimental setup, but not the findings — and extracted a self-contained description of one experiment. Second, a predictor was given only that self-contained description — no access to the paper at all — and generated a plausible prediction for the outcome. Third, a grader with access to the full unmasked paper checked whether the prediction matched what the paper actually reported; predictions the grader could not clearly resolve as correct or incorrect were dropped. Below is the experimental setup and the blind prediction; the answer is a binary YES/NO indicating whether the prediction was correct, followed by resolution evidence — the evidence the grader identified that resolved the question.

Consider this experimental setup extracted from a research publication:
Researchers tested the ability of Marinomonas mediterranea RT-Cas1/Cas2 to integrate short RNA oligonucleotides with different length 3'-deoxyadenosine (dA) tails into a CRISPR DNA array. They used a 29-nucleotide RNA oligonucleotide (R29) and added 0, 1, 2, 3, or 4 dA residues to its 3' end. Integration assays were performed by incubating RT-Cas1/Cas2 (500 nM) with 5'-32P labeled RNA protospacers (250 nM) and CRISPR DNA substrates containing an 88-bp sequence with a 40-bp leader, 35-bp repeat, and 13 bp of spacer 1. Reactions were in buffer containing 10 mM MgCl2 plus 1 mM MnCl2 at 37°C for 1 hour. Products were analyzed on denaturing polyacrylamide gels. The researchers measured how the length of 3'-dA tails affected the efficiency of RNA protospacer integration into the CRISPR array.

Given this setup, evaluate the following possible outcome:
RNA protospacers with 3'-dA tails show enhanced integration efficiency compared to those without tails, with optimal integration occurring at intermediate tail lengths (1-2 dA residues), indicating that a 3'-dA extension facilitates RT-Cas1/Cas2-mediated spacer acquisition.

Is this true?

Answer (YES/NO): NO